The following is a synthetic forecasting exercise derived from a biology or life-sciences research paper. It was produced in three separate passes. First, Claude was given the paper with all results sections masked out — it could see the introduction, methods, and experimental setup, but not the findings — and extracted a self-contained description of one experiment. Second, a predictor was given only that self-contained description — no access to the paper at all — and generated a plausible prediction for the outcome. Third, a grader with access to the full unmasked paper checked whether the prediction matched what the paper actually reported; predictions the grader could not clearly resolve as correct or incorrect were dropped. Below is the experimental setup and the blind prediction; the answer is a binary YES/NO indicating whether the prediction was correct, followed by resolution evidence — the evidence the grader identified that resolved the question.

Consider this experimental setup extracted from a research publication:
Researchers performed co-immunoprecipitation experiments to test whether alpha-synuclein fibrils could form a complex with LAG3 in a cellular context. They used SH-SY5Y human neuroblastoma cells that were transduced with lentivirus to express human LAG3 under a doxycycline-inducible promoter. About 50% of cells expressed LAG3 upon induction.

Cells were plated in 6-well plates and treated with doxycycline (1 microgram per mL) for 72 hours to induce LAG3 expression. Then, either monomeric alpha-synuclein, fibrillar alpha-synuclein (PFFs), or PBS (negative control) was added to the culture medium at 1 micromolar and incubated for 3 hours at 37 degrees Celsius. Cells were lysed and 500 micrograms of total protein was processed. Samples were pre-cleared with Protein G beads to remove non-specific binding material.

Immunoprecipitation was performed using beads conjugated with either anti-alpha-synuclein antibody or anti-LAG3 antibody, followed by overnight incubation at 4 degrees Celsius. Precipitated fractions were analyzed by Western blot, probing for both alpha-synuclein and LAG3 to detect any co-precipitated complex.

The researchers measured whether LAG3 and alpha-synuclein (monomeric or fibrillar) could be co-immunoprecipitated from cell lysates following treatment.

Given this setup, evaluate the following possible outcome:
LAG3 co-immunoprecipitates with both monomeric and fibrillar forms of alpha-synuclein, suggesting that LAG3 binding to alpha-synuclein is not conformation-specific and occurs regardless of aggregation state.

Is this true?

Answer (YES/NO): NO